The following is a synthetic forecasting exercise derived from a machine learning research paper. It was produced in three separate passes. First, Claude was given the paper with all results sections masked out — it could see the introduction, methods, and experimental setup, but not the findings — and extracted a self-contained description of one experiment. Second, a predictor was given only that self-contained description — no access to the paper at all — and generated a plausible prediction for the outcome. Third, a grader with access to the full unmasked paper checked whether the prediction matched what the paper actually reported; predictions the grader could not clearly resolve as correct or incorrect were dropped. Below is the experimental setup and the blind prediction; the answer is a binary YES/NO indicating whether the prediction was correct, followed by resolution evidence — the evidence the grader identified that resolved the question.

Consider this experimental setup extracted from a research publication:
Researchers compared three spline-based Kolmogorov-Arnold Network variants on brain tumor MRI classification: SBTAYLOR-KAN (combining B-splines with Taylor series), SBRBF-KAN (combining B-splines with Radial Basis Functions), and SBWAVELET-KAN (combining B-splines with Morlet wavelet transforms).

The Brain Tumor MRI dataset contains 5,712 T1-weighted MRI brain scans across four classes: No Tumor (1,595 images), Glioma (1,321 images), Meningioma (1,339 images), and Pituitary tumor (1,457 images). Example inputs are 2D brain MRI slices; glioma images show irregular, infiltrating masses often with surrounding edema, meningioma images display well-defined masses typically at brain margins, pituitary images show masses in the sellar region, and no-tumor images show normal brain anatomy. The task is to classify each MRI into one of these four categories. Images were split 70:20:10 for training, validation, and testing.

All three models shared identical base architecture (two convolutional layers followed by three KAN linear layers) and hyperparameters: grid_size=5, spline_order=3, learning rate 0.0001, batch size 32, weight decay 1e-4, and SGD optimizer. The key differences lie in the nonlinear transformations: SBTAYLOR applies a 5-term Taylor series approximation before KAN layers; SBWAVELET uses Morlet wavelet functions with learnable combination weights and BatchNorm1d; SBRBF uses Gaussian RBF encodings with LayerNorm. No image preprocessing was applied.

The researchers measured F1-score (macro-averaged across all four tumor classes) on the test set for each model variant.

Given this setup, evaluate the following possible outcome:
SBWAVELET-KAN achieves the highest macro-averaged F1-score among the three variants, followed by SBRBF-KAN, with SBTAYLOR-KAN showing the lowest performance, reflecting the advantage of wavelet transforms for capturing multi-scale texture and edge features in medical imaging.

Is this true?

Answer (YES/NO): NO